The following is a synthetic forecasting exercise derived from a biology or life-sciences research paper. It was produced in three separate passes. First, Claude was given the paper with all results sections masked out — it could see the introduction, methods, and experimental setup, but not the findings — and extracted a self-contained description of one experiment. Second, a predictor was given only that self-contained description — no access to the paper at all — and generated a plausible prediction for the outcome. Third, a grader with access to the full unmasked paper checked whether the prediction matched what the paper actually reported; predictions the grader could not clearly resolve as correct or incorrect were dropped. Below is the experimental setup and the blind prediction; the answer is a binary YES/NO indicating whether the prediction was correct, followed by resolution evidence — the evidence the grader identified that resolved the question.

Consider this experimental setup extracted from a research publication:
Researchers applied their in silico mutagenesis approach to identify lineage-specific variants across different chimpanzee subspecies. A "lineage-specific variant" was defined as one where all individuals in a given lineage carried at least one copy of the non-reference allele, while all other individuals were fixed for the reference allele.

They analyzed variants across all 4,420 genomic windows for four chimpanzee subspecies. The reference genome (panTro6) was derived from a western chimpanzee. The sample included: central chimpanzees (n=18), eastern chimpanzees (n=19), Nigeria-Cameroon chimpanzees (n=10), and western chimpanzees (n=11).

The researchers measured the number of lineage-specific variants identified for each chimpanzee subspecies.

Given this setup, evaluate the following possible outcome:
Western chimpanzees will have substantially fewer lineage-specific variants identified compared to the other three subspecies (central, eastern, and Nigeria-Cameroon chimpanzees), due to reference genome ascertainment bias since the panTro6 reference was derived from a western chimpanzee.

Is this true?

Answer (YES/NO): NO